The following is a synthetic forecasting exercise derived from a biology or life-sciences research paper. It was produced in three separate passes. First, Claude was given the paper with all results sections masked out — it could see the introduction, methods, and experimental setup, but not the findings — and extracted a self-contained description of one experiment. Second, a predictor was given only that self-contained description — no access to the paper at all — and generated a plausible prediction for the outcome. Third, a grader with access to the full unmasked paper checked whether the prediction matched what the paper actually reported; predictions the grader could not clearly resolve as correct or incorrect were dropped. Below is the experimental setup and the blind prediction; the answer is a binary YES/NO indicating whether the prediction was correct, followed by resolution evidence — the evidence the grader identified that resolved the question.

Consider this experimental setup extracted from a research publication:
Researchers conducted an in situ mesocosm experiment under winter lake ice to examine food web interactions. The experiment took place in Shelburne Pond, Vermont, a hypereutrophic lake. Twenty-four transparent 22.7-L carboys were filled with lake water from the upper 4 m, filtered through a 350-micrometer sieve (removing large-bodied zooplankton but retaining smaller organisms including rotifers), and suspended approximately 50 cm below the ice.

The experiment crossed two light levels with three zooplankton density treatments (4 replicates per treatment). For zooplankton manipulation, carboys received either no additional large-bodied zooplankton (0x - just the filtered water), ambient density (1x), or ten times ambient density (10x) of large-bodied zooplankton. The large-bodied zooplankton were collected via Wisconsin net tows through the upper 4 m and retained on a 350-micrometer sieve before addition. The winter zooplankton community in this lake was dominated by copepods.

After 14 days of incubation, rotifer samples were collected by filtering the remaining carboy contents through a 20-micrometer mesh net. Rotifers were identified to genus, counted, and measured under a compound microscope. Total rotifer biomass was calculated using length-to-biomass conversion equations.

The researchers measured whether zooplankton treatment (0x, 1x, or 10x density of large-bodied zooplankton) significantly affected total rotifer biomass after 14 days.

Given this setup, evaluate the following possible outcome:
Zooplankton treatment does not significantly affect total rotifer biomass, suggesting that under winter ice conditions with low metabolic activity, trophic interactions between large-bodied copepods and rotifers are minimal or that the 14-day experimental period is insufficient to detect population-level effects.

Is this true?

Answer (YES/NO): NO